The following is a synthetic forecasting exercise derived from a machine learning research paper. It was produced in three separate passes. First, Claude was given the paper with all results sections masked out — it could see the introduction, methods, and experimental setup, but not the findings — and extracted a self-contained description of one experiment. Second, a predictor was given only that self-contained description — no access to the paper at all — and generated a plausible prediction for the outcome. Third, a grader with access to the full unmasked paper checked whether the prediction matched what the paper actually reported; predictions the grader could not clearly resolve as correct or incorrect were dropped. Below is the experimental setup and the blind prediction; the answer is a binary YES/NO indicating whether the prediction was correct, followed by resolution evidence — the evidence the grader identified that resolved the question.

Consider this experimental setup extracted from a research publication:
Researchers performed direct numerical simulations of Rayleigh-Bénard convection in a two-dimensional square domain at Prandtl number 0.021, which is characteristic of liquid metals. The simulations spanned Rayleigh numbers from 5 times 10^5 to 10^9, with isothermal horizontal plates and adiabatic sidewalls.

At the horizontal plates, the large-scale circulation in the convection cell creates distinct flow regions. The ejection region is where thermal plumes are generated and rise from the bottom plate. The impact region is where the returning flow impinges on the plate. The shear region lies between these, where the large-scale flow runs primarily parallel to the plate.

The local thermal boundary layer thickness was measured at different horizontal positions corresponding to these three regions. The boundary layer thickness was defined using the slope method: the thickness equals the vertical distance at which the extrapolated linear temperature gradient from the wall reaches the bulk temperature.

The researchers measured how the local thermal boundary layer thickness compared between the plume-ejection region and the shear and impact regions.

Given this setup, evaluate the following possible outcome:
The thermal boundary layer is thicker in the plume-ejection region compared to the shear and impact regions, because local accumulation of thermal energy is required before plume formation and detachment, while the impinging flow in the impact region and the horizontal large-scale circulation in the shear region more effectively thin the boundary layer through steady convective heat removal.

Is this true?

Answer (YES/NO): YES